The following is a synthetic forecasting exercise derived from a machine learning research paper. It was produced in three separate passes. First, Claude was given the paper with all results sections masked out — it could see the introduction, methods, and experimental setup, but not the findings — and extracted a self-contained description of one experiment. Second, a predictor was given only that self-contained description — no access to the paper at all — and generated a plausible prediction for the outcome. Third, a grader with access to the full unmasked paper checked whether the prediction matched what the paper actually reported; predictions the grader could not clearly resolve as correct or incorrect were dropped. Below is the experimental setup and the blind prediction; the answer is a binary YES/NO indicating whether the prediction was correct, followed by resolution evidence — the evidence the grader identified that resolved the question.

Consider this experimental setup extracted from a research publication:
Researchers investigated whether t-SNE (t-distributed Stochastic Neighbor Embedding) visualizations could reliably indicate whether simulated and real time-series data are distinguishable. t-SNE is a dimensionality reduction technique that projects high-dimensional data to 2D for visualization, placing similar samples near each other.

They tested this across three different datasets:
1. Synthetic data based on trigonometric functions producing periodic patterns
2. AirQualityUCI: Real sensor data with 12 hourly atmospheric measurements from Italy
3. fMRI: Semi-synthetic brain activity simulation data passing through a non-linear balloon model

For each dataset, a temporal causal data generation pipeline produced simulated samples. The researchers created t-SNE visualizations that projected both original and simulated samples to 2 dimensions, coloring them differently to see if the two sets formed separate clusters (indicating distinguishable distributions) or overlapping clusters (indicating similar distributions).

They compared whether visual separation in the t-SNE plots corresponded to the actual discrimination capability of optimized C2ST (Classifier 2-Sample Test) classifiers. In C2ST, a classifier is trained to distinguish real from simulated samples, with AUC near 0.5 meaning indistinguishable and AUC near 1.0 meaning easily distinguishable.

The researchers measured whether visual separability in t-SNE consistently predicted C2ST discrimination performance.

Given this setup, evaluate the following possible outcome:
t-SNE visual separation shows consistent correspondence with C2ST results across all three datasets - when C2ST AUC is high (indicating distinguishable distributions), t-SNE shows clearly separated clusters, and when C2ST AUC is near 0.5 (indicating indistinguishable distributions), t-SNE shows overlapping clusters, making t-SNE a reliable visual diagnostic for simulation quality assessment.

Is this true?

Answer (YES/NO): NO